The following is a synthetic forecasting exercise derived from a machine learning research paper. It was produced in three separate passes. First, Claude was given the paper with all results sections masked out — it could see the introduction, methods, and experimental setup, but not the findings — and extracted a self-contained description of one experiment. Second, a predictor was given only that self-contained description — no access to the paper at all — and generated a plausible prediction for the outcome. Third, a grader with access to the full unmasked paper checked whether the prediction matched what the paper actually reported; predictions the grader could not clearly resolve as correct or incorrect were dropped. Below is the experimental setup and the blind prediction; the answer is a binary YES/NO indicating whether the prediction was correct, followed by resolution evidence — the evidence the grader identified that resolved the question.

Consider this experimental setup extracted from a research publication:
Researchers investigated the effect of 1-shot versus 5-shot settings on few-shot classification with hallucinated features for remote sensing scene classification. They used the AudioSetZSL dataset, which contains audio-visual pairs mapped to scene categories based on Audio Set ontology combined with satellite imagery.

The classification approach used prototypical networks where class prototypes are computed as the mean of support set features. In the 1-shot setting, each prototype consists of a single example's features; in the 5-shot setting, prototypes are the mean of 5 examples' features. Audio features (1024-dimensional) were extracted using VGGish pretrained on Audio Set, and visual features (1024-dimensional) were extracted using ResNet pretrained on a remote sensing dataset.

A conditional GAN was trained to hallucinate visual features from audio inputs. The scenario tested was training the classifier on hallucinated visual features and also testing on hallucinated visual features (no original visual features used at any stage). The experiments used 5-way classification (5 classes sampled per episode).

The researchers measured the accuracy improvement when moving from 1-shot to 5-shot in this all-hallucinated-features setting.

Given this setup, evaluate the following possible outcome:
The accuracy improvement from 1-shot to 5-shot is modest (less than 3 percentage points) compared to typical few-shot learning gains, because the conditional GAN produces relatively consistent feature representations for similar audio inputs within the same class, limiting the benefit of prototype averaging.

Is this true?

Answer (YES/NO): NO